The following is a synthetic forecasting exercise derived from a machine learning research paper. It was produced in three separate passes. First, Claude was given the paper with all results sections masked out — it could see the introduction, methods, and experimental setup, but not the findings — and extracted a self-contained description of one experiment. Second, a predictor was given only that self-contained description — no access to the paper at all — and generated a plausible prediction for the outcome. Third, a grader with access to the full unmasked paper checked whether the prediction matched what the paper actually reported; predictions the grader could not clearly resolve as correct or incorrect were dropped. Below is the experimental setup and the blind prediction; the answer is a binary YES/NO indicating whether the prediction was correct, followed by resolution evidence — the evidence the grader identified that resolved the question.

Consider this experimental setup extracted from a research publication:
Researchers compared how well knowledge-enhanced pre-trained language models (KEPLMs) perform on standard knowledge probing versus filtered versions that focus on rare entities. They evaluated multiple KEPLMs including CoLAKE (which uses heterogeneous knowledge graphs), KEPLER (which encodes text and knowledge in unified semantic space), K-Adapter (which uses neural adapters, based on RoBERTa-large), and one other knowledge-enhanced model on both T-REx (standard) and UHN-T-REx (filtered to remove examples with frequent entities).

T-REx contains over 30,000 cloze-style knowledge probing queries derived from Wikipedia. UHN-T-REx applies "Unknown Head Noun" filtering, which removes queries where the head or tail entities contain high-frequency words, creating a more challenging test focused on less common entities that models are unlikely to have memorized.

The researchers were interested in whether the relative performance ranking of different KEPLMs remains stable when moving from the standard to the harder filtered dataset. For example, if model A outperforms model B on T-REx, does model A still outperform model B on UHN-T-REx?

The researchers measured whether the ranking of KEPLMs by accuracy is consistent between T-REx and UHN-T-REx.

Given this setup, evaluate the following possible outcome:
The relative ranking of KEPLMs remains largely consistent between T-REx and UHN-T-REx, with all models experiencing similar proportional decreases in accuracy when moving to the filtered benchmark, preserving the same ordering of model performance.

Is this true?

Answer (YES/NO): NO